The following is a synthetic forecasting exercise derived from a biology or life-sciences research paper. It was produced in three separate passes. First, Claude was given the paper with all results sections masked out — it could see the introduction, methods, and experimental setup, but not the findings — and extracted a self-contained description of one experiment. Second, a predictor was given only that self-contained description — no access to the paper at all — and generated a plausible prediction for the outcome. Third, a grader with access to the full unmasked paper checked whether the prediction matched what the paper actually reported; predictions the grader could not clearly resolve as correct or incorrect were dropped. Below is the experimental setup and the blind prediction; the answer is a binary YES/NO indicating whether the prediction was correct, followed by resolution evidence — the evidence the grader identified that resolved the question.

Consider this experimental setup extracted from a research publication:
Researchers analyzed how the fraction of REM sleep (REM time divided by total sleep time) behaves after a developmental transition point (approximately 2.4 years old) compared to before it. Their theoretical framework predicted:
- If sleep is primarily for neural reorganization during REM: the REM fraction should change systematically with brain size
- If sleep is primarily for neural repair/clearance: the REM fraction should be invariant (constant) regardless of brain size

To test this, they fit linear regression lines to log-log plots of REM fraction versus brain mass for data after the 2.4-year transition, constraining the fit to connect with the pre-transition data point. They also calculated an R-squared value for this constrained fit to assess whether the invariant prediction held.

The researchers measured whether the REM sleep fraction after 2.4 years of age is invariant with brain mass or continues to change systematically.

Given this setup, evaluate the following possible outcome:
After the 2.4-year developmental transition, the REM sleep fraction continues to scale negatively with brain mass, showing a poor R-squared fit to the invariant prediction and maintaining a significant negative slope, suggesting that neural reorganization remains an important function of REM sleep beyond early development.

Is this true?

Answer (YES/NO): NO